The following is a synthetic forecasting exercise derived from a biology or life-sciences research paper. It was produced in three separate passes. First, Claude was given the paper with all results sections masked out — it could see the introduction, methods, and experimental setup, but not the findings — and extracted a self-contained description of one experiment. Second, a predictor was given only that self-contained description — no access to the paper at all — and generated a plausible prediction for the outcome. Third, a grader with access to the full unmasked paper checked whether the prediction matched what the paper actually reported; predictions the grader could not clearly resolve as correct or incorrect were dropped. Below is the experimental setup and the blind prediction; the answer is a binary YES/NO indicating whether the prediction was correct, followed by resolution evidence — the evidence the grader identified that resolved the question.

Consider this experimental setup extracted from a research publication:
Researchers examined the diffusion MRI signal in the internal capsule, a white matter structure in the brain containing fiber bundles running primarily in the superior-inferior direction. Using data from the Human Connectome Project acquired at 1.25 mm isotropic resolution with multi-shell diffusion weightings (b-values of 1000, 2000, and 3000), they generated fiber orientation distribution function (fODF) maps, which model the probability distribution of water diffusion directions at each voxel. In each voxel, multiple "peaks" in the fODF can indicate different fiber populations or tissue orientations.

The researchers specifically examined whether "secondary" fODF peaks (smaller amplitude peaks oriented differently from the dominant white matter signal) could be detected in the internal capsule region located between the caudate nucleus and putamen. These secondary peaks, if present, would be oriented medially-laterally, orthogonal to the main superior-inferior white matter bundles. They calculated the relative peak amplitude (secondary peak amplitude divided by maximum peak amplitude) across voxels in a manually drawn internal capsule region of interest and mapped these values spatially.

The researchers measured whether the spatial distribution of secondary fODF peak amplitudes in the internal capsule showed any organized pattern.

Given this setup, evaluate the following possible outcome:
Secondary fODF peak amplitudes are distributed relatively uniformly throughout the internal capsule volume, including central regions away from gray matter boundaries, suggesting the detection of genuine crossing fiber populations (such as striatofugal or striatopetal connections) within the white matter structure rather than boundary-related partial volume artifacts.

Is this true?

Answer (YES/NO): NO